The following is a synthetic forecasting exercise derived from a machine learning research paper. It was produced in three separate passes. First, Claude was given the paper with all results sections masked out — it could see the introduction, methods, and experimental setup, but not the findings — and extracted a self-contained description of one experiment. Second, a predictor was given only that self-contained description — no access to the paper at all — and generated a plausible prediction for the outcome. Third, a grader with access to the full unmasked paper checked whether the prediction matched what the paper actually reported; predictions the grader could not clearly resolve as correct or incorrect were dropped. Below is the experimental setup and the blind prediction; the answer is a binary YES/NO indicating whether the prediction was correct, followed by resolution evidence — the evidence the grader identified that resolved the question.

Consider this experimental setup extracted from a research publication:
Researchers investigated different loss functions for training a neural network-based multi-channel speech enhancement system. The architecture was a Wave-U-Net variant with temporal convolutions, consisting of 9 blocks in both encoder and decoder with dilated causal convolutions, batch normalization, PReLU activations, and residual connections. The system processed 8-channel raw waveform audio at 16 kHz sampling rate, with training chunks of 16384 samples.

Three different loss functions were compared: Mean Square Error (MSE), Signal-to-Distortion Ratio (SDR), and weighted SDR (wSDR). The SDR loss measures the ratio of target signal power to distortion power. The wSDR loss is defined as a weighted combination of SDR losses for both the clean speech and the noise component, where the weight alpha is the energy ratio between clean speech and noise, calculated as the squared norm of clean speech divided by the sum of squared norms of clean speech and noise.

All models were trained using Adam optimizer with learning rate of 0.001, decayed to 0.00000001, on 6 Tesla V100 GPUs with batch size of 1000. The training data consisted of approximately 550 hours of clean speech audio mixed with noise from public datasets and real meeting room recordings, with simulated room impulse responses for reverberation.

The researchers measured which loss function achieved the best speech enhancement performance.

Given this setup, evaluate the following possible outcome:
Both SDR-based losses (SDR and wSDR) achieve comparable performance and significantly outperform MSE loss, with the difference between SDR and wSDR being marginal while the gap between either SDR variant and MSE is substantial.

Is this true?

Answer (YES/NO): NO